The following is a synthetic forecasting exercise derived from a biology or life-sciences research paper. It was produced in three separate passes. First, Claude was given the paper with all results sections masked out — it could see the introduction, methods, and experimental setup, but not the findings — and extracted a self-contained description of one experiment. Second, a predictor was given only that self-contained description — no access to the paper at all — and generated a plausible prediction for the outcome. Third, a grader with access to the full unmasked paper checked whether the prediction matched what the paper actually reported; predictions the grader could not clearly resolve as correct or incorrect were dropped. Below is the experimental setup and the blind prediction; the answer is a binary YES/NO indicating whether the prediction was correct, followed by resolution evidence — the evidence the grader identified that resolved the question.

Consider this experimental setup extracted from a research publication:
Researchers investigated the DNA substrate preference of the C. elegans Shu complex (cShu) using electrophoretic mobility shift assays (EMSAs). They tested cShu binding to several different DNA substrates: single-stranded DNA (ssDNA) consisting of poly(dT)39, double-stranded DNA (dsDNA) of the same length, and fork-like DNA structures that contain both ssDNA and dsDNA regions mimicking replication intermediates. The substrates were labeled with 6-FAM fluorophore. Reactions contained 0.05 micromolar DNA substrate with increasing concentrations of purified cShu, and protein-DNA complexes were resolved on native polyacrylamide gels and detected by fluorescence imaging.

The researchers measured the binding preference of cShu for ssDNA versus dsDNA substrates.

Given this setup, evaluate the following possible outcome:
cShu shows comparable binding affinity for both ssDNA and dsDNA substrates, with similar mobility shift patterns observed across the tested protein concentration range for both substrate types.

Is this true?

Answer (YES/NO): NO